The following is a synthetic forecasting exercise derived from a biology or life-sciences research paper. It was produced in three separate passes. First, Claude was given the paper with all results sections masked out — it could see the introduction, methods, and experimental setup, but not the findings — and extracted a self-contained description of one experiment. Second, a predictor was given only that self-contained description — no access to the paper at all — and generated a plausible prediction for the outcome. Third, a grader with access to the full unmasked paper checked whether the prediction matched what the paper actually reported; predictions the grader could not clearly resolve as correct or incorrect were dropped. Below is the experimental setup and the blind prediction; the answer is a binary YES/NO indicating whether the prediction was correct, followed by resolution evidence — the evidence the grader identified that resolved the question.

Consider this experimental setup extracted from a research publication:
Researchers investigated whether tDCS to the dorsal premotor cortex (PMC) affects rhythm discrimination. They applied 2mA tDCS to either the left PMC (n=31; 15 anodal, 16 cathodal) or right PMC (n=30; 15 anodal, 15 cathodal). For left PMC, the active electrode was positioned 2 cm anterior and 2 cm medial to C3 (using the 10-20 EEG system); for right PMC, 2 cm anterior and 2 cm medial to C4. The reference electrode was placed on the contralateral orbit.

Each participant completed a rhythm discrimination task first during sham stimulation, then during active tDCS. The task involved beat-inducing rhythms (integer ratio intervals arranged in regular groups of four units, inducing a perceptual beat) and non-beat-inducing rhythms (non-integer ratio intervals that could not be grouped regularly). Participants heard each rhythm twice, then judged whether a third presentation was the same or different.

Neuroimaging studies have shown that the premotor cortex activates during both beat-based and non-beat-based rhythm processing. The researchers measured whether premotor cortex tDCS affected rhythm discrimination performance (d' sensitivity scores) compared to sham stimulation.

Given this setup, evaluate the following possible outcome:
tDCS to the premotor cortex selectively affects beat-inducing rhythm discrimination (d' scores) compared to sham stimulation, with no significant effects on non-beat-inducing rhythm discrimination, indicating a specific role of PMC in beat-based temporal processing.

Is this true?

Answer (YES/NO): NO